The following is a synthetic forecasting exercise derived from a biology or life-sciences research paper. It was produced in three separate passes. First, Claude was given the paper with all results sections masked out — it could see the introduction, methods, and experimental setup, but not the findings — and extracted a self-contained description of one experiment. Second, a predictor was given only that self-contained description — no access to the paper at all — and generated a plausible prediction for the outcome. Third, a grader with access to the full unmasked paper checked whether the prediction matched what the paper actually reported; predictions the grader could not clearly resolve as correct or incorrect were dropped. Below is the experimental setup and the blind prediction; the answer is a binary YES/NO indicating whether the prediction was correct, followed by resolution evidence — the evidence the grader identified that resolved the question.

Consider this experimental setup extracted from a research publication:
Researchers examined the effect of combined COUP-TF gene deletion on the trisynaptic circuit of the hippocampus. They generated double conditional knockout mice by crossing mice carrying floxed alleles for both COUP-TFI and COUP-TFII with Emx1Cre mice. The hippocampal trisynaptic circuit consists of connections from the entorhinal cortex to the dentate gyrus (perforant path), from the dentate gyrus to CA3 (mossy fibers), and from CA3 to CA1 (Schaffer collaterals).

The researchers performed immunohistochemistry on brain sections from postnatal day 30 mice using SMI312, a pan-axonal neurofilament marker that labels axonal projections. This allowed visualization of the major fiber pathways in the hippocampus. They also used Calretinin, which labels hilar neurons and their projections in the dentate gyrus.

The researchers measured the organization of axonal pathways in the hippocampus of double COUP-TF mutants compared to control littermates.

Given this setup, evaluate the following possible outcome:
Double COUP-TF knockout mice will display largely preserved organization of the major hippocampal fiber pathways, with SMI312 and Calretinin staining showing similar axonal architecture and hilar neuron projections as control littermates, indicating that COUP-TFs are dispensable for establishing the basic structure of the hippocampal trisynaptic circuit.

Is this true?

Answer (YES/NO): NO